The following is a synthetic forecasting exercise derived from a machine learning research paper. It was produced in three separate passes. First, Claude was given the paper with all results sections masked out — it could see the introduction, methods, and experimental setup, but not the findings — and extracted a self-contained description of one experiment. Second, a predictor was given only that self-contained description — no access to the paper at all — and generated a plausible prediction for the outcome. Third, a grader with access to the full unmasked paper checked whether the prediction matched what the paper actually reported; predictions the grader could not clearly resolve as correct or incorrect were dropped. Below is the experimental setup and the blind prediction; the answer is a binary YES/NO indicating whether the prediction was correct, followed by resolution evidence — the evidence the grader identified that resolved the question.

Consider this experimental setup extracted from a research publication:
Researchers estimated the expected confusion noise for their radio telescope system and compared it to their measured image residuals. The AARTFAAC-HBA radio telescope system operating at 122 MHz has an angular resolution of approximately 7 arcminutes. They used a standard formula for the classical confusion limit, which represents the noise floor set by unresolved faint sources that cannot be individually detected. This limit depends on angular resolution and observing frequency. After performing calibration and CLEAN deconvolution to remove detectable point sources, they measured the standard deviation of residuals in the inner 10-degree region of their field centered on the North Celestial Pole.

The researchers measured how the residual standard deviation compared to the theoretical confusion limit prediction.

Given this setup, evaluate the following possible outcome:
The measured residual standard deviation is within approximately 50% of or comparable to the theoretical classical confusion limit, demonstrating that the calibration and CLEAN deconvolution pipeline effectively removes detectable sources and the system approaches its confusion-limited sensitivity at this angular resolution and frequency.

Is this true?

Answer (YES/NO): YES